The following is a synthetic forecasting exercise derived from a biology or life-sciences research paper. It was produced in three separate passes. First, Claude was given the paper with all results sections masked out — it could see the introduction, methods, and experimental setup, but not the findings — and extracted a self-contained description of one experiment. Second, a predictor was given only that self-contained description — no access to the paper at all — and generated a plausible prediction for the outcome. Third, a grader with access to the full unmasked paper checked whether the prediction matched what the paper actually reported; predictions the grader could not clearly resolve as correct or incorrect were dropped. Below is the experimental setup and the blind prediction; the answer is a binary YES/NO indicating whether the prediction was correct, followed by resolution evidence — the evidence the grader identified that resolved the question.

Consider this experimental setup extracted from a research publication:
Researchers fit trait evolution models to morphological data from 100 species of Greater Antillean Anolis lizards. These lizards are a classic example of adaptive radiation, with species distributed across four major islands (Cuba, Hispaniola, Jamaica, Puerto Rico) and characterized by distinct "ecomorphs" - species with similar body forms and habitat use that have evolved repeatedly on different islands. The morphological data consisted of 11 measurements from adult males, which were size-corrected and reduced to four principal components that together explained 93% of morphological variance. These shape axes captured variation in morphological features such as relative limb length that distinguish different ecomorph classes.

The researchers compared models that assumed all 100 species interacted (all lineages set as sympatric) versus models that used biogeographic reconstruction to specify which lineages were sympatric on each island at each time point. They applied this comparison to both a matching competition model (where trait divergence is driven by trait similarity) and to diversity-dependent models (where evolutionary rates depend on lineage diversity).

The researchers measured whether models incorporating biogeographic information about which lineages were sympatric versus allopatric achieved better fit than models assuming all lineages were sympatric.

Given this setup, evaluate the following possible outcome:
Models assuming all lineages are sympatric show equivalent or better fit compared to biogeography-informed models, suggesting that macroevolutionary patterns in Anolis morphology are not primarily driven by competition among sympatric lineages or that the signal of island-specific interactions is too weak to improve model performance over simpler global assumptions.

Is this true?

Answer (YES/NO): NO